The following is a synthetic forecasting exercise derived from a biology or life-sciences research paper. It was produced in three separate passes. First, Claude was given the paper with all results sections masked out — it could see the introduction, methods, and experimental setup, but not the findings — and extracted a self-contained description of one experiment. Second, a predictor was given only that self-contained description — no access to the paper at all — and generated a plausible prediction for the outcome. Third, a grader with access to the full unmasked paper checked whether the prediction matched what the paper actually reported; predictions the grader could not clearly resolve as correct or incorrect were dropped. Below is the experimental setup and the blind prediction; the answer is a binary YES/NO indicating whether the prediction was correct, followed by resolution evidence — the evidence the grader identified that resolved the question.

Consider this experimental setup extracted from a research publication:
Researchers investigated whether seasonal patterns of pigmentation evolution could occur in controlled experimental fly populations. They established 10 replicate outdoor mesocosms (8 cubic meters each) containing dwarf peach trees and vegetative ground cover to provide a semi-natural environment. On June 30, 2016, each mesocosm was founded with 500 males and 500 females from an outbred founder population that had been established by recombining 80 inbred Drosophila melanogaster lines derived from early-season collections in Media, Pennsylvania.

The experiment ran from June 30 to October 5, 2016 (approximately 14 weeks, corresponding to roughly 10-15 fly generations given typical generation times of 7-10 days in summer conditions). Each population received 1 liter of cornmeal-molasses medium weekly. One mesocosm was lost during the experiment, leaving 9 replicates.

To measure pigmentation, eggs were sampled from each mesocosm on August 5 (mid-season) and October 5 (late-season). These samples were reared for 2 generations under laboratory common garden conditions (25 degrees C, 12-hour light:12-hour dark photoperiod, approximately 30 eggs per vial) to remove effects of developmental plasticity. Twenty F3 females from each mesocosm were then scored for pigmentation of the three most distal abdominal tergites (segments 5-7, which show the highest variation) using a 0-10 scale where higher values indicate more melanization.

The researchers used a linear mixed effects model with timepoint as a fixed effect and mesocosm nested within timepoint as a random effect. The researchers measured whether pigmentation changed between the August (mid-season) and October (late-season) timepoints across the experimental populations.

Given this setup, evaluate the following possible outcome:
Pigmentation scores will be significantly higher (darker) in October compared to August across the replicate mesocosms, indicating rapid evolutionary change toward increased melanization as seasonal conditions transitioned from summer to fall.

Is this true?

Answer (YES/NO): NO